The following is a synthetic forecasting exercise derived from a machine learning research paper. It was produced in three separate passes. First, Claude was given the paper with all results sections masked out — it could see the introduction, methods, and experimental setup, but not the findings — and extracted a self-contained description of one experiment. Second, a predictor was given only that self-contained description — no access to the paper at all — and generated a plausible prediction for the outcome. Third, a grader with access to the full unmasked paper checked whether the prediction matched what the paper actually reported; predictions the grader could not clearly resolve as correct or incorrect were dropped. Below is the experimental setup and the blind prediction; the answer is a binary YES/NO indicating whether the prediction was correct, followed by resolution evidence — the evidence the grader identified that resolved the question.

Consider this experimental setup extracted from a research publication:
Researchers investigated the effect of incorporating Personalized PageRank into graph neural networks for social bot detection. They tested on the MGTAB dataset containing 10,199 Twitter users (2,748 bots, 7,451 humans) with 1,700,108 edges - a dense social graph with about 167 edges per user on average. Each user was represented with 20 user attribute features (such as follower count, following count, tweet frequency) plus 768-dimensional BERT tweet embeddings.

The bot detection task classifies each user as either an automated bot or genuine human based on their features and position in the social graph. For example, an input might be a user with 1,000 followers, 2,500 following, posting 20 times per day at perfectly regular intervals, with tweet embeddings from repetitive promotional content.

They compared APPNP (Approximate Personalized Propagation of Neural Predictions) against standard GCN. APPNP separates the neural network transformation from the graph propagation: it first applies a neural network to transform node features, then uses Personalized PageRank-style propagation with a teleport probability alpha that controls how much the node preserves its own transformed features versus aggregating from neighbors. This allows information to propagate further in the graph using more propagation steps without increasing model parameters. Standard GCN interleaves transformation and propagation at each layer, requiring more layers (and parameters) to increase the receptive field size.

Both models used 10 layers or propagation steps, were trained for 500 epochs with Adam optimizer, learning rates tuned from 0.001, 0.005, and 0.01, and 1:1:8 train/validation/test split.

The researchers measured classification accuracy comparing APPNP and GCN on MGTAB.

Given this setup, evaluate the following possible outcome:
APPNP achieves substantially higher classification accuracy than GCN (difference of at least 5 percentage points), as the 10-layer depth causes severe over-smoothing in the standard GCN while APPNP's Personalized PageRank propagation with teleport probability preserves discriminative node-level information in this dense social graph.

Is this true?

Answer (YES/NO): NO